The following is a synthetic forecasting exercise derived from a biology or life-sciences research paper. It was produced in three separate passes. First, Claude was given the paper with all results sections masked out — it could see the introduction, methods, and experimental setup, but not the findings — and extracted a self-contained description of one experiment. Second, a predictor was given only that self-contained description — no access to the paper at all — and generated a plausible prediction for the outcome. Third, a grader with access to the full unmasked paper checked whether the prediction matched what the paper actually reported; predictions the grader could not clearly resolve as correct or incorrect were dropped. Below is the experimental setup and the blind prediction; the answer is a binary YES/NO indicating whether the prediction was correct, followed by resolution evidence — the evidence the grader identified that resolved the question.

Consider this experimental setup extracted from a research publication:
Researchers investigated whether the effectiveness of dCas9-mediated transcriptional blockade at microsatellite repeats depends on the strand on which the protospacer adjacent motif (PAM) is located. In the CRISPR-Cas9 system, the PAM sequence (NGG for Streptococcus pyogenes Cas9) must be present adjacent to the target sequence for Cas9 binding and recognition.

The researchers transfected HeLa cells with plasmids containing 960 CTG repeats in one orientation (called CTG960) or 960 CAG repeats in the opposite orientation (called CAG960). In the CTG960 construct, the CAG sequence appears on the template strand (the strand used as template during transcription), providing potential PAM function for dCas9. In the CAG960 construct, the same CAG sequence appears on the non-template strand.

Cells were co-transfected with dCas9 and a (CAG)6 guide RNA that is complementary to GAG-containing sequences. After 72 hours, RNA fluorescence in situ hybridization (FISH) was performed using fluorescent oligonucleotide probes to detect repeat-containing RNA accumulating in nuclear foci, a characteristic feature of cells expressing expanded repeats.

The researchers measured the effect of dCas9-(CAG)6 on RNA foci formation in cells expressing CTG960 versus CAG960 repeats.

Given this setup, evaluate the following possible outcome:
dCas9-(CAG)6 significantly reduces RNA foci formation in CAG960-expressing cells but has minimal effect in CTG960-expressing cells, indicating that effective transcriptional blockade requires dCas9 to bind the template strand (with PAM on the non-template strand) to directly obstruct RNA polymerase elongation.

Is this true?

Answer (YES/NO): NO